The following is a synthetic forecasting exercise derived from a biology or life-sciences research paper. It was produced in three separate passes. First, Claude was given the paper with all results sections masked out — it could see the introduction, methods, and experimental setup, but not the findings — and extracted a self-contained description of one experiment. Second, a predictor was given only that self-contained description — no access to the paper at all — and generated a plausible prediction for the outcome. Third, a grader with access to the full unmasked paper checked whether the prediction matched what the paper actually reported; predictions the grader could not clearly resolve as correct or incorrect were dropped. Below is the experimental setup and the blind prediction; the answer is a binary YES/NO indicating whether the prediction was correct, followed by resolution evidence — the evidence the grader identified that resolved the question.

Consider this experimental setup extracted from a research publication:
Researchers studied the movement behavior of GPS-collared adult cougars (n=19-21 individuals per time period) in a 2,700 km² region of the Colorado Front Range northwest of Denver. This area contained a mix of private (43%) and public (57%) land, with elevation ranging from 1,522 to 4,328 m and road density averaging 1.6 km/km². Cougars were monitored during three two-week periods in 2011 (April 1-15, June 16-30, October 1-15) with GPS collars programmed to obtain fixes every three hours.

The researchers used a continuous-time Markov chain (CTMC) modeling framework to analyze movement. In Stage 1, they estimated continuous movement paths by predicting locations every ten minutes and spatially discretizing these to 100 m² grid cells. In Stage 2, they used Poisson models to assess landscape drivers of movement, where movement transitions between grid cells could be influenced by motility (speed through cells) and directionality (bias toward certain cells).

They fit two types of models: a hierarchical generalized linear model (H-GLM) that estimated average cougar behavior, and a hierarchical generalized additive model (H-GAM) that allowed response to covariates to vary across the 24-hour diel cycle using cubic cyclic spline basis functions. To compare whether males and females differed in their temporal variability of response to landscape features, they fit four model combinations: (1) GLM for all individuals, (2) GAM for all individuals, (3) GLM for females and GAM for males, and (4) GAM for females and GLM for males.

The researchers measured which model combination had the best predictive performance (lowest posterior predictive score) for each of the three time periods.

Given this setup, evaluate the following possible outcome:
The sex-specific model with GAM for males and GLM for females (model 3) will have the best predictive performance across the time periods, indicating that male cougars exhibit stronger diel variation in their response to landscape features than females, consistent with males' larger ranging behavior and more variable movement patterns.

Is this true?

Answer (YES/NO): NO